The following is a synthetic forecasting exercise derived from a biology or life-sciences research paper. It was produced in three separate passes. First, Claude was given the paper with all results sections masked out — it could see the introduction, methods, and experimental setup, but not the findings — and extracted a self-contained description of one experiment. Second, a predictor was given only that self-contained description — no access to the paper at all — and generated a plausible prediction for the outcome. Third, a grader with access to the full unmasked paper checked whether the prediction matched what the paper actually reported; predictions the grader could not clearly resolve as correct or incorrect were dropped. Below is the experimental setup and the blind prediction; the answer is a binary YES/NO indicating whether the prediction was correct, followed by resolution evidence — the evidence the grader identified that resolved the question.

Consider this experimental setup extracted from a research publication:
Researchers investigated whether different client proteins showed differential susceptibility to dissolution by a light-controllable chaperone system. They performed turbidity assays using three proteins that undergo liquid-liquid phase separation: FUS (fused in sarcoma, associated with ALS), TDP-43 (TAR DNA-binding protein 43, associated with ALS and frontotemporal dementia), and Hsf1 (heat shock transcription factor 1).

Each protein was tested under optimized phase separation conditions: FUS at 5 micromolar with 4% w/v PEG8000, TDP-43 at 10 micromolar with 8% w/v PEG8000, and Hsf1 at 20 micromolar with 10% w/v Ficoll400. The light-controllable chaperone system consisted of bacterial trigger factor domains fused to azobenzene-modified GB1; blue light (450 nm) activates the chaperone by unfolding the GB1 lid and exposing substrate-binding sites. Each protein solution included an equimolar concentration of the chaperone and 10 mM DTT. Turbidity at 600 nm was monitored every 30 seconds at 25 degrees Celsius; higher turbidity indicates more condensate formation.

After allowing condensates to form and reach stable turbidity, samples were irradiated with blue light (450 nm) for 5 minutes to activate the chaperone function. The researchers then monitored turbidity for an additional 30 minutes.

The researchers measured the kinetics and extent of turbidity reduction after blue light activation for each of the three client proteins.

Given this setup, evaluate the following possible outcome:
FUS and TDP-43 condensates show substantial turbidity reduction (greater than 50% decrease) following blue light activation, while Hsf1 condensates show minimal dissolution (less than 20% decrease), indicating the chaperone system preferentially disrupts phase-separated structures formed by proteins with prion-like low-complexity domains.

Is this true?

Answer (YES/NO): NO